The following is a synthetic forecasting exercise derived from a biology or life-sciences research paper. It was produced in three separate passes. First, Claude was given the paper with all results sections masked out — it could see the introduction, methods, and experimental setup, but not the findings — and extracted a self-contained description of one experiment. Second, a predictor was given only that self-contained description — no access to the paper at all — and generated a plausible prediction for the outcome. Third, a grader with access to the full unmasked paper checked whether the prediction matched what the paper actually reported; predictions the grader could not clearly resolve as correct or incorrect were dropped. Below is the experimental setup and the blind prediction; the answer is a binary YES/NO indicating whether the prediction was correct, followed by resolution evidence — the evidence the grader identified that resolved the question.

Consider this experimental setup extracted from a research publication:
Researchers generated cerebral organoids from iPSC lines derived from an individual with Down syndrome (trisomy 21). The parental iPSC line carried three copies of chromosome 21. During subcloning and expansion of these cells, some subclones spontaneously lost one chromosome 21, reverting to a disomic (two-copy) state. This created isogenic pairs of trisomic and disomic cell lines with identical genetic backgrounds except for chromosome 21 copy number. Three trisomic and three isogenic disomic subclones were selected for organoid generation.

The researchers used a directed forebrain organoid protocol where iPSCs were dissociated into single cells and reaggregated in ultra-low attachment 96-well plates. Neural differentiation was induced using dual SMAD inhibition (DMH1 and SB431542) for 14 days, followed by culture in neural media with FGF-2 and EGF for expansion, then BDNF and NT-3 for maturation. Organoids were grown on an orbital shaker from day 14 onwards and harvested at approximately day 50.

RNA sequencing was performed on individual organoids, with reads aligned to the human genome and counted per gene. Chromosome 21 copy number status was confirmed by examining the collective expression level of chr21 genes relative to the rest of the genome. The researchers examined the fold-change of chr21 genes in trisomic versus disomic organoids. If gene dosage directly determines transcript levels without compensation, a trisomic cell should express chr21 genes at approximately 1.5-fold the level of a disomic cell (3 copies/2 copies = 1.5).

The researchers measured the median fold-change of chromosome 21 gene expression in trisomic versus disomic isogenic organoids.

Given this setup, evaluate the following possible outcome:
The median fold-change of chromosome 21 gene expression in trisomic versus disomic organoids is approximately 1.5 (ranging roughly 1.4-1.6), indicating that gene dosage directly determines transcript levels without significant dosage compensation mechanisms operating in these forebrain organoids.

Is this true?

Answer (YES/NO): YES